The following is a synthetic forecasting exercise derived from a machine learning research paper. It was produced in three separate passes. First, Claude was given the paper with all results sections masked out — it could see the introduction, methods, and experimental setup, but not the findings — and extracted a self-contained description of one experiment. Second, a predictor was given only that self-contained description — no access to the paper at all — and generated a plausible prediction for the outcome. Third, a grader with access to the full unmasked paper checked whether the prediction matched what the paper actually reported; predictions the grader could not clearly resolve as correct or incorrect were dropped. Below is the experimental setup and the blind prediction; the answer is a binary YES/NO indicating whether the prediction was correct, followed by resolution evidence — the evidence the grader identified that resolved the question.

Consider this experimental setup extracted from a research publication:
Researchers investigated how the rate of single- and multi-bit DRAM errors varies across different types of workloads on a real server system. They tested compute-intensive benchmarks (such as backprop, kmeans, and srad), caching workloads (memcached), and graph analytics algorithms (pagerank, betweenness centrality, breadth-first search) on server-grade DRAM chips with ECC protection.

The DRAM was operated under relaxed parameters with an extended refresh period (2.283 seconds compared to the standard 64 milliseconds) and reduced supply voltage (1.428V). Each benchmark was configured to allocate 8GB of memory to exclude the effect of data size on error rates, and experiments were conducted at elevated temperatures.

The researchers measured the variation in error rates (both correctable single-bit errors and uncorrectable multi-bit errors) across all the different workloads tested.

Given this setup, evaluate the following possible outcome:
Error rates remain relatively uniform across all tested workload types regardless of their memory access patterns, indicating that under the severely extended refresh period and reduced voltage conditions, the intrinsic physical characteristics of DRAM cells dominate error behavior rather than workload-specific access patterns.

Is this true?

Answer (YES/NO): NO